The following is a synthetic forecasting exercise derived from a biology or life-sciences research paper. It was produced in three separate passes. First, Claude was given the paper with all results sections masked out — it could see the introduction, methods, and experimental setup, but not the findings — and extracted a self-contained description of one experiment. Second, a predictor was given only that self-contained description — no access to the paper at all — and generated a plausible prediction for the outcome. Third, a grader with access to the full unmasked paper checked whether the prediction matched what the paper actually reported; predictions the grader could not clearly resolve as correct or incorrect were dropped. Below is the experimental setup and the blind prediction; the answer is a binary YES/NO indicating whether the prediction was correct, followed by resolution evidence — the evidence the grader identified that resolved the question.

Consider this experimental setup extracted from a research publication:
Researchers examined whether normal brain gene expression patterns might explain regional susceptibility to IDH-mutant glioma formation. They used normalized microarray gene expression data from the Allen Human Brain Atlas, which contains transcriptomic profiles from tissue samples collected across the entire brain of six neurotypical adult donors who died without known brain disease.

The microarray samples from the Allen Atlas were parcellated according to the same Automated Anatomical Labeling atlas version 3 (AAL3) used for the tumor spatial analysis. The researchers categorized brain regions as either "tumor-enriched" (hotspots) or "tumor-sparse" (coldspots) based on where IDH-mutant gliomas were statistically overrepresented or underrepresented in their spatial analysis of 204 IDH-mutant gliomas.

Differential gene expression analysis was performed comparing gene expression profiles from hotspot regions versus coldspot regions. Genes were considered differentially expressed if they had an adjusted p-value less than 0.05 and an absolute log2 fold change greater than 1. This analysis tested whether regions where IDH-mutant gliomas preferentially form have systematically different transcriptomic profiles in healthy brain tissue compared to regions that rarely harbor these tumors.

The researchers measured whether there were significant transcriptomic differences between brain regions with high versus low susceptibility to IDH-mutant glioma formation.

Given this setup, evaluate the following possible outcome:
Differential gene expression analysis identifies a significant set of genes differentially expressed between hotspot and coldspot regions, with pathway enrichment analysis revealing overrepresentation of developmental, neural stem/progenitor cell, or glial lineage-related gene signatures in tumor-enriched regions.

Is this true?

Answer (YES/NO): NO